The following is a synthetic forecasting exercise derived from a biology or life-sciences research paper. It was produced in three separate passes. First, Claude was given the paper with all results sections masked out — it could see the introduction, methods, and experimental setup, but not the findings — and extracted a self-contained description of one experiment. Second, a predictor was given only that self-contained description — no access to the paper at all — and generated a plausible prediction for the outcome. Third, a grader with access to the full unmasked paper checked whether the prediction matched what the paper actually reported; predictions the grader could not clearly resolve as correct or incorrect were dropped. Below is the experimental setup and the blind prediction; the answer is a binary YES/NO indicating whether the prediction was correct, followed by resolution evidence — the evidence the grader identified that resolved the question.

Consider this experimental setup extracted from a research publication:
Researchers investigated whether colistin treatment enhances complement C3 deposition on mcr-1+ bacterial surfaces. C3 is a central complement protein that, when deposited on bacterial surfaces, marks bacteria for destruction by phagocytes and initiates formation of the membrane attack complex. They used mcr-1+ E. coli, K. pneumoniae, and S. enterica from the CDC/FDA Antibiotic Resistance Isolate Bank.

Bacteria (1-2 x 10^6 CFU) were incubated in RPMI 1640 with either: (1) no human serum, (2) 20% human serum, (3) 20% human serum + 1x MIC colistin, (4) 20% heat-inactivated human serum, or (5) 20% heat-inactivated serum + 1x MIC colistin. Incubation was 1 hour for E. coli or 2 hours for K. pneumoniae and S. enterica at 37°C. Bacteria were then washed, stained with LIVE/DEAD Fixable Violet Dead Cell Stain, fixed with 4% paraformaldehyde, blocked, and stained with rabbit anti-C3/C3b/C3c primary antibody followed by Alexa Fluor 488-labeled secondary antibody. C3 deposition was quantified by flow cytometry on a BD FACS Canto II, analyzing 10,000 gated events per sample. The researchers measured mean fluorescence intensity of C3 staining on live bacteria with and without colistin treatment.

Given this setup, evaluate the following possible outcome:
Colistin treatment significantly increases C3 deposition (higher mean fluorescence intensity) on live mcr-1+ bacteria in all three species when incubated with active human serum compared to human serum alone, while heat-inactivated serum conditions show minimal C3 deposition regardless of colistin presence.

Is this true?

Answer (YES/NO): YES